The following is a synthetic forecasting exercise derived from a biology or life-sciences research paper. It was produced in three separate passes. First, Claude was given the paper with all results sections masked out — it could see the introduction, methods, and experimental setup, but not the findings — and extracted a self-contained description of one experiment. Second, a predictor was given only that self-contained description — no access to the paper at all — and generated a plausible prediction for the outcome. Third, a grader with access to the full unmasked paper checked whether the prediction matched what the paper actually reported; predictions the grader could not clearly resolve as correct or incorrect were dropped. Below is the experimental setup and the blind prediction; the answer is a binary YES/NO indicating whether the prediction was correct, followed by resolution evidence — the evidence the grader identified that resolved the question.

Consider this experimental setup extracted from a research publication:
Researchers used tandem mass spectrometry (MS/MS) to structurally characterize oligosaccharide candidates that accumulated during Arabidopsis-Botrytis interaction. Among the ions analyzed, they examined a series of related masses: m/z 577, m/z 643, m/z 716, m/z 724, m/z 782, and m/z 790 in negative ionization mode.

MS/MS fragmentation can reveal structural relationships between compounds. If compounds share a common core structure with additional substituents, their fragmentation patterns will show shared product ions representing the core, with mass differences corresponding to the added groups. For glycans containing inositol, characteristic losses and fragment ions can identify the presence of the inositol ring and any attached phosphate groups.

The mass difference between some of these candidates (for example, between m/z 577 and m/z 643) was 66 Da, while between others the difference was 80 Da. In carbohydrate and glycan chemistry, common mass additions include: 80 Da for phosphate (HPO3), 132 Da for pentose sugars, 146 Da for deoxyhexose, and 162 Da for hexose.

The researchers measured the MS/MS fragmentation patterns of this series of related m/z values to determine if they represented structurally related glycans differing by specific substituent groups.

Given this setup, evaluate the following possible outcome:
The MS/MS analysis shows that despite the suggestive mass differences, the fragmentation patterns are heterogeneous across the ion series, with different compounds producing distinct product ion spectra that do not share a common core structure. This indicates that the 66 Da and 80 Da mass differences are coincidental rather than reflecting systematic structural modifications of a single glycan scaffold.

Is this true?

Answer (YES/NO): NO